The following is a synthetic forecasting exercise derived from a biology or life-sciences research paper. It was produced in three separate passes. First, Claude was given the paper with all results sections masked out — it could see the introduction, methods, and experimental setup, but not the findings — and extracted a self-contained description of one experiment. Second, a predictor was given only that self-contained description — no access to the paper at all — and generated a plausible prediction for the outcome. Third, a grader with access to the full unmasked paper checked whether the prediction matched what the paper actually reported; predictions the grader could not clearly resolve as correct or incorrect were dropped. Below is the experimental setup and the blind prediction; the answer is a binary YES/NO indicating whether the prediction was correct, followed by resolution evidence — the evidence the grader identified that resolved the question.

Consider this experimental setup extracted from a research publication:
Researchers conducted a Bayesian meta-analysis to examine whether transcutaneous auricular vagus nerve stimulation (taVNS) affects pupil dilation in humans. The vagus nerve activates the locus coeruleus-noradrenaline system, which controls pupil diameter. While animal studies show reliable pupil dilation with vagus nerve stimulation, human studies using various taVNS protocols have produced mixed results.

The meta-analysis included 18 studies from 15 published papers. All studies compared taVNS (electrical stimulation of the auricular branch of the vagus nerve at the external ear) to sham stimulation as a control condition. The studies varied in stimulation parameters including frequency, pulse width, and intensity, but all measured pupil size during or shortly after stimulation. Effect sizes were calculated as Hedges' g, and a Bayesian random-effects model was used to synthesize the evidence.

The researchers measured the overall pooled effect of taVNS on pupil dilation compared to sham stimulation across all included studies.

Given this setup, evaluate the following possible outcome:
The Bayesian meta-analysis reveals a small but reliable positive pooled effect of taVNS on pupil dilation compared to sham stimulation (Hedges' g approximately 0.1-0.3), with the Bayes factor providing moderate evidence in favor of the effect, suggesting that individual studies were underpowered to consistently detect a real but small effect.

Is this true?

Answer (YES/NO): NO